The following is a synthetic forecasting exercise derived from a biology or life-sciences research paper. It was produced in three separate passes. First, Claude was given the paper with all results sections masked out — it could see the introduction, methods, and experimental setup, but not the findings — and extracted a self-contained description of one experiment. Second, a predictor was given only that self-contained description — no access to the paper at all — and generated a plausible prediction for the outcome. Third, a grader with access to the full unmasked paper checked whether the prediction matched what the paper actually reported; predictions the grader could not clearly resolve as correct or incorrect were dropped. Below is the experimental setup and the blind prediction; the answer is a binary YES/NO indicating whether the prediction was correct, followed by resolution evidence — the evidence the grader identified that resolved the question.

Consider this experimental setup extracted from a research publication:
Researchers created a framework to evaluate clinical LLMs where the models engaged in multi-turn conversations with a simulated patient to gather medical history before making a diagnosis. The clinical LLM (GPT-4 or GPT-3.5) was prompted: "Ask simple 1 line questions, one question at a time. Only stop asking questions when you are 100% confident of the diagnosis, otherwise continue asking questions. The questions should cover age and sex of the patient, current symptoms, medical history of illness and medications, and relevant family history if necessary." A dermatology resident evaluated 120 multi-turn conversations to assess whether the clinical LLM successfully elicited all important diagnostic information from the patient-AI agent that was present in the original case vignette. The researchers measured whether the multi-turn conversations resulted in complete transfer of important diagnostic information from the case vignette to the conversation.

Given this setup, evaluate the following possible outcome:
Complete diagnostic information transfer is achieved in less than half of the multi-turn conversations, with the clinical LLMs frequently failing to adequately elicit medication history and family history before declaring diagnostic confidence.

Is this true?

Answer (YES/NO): NO